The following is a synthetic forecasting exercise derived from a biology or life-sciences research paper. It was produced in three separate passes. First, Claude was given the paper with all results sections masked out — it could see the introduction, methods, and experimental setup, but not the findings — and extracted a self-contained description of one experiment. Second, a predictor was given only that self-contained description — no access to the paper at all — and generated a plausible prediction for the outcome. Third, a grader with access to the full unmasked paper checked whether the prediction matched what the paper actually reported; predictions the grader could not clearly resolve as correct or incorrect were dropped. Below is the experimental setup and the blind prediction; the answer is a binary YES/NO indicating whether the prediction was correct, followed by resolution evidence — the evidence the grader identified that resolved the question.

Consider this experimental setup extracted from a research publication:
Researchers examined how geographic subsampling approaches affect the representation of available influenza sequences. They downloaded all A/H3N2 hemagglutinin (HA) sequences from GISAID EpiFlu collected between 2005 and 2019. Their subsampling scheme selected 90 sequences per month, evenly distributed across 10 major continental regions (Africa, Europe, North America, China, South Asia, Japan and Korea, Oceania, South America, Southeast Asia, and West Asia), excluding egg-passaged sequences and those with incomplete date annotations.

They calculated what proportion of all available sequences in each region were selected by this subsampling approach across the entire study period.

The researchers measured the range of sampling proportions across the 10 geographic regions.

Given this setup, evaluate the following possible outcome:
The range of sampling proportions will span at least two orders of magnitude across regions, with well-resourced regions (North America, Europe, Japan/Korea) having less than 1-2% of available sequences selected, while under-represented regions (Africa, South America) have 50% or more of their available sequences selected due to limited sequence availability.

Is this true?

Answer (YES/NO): NO